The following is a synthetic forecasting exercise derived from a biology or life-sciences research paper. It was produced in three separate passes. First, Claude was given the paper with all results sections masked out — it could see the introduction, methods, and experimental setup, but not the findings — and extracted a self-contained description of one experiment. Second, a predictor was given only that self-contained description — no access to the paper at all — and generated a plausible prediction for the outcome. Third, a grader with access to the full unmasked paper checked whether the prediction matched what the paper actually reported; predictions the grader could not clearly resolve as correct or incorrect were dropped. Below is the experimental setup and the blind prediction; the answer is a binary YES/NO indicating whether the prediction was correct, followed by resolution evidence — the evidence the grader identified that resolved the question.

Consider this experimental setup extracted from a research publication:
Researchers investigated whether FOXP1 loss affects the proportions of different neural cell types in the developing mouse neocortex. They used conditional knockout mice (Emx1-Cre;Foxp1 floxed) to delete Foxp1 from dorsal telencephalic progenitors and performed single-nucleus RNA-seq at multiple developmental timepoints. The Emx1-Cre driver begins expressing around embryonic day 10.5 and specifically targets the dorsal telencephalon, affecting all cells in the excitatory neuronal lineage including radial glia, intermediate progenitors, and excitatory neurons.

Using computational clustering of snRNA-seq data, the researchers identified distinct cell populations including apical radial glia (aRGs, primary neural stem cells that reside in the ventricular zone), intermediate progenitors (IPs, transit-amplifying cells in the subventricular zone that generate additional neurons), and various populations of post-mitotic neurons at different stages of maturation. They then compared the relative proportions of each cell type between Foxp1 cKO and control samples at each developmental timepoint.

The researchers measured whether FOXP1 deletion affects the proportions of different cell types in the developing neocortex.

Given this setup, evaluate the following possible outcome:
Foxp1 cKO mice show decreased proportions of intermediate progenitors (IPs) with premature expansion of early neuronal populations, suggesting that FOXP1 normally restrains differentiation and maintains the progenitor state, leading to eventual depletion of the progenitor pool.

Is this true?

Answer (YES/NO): YES